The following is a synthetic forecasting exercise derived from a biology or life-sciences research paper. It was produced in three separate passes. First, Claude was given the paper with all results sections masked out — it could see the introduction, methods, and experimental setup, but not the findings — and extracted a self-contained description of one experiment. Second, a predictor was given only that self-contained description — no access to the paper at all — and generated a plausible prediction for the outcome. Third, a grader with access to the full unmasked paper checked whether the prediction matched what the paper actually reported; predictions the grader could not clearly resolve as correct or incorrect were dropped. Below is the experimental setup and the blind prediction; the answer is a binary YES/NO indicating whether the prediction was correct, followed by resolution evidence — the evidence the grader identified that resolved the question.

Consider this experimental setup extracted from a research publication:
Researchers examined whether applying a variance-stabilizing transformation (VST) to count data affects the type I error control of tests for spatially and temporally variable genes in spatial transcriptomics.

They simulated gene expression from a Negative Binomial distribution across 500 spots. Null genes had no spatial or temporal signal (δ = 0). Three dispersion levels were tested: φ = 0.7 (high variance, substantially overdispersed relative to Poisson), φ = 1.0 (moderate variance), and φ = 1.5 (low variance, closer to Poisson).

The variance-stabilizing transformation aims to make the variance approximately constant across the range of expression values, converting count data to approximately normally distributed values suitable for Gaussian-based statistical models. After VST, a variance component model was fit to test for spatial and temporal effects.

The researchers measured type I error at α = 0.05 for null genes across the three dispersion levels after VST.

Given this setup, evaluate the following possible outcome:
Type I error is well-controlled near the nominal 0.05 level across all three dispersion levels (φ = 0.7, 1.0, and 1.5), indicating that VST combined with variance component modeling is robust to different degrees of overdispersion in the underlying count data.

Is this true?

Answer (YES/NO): YES